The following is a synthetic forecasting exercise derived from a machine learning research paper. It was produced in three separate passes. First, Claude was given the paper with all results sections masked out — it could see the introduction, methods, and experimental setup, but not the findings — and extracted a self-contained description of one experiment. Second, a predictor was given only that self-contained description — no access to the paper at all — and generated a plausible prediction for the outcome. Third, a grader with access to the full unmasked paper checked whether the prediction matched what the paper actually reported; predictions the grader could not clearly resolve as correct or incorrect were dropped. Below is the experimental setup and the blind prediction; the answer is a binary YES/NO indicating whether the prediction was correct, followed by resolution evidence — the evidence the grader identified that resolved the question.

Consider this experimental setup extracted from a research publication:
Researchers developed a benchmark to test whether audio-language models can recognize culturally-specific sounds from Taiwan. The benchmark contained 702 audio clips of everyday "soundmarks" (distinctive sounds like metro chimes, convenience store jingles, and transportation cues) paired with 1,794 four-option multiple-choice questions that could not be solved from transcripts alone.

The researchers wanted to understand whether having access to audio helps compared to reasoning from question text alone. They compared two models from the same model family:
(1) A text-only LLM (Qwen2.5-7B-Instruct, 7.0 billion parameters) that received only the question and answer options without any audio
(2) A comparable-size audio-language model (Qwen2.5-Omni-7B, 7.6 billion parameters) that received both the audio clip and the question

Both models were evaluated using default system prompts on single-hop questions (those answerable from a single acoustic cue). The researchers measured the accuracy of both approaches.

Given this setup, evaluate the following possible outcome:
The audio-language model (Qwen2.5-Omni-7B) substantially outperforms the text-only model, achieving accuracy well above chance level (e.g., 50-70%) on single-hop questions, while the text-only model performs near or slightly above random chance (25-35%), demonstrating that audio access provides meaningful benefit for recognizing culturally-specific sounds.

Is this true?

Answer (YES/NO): NO